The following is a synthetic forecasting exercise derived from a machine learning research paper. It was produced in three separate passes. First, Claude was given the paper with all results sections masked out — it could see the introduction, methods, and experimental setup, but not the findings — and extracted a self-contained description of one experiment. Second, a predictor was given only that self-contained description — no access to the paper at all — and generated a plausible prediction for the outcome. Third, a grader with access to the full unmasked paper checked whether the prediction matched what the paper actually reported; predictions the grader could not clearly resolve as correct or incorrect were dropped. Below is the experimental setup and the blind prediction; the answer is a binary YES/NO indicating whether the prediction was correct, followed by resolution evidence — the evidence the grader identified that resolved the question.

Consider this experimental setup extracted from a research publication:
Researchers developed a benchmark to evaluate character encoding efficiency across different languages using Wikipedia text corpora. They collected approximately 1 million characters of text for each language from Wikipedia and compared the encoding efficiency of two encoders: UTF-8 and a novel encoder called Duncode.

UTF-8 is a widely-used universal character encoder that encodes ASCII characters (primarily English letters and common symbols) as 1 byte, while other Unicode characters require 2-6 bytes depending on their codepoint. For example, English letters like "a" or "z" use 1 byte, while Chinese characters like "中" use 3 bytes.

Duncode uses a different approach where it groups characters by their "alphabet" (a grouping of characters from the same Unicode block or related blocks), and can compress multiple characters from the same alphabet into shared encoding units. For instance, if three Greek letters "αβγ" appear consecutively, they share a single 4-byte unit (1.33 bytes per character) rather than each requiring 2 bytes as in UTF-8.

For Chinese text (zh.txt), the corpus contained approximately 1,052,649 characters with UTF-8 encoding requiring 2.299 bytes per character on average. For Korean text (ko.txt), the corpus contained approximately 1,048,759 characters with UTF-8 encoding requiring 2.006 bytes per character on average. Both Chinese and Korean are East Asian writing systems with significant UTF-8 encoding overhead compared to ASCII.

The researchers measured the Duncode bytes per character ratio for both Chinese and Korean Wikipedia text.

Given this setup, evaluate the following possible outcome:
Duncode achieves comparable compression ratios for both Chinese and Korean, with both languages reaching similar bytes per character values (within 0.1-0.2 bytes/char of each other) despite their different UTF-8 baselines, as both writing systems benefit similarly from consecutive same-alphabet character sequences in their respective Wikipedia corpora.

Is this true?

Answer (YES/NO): NO